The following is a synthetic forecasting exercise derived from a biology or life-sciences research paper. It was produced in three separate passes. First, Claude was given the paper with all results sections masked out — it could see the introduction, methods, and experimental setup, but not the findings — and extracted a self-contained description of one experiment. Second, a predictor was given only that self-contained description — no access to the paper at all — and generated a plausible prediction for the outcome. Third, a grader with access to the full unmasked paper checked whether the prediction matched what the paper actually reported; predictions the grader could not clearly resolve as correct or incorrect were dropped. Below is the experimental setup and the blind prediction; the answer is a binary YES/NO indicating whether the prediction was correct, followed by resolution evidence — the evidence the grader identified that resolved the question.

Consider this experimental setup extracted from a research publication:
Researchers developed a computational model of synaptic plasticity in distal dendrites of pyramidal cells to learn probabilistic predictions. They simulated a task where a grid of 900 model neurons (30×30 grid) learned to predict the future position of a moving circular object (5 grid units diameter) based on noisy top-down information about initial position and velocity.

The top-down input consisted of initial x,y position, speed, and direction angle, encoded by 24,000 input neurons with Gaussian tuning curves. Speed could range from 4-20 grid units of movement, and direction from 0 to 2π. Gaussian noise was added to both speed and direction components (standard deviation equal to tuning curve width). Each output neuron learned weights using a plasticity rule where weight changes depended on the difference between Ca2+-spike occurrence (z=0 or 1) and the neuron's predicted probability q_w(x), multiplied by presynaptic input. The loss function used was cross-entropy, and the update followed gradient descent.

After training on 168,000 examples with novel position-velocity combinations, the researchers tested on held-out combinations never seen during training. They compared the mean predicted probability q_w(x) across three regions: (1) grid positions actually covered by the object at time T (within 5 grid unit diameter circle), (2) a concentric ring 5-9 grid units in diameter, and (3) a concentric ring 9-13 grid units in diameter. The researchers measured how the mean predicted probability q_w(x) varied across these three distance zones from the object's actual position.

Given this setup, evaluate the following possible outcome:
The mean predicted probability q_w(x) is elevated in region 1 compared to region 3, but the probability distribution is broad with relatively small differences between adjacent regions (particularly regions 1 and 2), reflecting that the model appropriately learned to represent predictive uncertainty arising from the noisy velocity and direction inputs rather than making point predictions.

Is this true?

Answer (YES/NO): NO